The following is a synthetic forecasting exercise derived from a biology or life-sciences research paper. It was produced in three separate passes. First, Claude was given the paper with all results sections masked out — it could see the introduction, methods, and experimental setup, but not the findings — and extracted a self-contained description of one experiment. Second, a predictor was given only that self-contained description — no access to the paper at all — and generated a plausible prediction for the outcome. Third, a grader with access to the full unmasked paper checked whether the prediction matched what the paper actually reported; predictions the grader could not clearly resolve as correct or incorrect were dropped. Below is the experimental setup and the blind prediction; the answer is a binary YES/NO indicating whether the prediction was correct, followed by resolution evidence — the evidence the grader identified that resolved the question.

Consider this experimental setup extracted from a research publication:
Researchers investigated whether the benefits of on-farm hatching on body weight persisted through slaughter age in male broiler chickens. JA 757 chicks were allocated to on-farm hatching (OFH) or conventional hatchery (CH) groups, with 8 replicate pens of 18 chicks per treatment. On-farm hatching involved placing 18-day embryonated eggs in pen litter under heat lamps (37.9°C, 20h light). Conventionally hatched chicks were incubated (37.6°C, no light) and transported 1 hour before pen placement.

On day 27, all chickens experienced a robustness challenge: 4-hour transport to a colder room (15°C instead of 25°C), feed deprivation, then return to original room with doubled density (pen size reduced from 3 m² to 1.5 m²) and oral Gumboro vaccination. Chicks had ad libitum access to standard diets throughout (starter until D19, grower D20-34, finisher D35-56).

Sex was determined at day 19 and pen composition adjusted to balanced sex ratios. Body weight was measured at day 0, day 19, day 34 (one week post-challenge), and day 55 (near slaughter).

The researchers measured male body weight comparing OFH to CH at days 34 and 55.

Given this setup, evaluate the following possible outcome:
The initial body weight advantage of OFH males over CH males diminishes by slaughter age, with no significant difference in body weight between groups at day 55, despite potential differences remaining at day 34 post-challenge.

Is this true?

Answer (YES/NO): YES